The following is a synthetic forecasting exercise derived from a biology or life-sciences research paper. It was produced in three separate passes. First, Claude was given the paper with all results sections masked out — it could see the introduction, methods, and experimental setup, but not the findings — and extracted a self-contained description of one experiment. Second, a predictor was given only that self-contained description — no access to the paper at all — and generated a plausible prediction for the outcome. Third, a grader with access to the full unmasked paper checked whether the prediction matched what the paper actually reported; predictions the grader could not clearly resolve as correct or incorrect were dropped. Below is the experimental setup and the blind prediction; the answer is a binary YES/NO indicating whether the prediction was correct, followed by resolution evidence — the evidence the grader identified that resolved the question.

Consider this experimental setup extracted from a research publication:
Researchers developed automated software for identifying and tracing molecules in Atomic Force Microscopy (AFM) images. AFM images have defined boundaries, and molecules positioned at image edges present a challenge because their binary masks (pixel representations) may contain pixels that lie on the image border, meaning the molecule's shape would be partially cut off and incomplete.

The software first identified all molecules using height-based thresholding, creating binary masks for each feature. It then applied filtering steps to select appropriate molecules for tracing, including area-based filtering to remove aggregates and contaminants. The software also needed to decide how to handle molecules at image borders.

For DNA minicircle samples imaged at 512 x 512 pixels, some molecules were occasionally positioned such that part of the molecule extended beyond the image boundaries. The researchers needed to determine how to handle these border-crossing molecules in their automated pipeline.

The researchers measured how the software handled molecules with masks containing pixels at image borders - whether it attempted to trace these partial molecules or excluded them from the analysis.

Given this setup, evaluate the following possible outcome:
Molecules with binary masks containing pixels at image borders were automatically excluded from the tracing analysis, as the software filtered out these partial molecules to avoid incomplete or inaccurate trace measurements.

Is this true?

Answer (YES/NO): YES